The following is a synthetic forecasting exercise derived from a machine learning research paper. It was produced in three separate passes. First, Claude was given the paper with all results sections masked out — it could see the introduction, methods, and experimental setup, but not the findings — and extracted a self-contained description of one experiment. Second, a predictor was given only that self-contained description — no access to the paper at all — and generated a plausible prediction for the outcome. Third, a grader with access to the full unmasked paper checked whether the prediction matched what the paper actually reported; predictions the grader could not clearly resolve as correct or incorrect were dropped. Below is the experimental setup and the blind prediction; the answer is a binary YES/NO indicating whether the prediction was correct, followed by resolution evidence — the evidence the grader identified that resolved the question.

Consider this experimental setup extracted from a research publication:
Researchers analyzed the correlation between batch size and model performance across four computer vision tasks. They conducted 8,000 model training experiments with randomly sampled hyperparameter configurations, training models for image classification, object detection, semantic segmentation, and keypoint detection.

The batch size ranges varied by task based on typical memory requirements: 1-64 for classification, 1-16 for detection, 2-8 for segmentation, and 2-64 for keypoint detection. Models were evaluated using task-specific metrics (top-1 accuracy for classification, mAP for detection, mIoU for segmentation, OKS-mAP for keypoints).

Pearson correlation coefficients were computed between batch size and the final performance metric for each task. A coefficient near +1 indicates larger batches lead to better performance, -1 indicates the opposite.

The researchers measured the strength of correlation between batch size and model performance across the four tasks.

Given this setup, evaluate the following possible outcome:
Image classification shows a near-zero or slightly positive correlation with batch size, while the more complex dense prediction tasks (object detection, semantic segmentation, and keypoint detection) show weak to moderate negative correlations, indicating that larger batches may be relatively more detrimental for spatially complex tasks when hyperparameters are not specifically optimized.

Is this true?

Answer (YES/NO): NO